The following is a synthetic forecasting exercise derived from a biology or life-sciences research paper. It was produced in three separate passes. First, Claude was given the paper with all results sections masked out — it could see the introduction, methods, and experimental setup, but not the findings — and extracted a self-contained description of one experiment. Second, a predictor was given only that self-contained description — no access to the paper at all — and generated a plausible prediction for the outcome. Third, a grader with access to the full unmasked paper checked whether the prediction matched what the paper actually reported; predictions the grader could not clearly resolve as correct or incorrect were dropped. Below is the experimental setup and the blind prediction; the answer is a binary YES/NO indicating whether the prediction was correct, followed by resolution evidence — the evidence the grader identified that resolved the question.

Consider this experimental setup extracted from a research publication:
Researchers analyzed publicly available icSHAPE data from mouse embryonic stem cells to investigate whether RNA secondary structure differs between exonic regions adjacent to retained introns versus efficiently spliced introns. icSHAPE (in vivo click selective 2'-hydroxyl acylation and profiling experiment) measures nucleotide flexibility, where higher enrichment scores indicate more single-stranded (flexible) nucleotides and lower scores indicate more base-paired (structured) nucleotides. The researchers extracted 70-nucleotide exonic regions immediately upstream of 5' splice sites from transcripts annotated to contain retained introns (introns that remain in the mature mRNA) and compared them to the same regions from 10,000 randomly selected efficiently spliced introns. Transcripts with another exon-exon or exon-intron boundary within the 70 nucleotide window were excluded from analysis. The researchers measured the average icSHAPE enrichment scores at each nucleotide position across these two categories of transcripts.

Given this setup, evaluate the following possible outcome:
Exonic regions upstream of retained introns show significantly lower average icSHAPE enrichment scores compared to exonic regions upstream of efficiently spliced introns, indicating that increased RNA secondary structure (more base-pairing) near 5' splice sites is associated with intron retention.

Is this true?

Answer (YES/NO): YES